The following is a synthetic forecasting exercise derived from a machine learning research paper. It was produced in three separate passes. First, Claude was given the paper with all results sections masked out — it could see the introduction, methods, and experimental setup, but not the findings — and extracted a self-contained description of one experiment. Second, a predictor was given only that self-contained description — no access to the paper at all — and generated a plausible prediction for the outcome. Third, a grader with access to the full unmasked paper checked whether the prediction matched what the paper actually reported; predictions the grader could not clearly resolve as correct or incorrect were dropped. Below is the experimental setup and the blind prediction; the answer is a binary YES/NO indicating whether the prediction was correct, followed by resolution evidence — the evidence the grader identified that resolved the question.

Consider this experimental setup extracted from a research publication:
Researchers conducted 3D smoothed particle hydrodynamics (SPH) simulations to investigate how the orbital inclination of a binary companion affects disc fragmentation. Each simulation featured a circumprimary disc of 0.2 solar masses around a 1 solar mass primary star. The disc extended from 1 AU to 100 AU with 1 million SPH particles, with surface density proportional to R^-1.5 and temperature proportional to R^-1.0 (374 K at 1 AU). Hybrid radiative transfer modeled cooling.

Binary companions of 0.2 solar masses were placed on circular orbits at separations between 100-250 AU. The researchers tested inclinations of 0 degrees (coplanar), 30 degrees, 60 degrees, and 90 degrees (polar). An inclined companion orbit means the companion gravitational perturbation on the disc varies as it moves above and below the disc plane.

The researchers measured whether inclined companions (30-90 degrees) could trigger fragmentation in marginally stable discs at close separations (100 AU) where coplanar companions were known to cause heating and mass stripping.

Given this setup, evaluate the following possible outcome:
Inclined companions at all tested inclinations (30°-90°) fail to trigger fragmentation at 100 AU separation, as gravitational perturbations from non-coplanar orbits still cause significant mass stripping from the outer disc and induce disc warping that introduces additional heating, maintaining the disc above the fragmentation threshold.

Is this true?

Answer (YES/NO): NO